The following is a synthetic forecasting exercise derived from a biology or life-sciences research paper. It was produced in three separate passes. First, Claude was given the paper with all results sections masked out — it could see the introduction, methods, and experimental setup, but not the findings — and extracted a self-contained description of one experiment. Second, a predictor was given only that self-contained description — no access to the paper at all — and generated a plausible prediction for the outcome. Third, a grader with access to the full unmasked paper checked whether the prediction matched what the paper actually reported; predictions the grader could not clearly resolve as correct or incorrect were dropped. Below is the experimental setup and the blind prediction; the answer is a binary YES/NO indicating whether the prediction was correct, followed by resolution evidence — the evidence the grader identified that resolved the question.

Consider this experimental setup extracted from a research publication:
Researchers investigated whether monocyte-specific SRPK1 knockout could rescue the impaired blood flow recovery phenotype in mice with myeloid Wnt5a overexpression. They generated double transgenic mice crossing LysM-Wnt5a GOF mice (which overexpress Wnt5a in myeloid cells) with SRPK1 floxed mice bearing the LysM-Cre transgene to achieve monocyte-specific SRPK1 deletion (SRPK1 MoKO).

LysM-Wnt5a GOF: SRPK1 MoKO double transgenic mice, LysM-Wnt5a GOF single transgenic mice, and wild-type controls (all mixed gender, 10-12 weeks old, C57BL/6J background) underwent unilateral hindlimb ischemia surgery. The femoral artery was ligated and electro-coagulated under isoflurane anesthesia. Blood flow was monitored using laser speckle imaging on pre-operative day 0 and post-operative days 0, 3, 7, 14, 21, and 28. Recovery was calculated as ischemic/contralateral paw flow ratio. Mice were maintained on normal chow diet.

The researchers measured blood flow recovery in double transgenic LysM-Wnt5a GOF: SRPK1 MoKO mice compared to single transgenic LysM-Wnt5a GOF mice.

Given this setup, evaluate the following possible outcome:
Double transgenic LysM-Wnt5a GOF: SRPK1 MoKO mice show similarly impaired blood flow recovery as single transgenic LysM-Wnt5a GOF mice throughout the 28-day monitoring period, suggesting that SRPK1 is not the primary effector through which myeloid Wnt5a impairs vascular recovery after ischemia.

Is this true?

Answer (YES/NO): NO